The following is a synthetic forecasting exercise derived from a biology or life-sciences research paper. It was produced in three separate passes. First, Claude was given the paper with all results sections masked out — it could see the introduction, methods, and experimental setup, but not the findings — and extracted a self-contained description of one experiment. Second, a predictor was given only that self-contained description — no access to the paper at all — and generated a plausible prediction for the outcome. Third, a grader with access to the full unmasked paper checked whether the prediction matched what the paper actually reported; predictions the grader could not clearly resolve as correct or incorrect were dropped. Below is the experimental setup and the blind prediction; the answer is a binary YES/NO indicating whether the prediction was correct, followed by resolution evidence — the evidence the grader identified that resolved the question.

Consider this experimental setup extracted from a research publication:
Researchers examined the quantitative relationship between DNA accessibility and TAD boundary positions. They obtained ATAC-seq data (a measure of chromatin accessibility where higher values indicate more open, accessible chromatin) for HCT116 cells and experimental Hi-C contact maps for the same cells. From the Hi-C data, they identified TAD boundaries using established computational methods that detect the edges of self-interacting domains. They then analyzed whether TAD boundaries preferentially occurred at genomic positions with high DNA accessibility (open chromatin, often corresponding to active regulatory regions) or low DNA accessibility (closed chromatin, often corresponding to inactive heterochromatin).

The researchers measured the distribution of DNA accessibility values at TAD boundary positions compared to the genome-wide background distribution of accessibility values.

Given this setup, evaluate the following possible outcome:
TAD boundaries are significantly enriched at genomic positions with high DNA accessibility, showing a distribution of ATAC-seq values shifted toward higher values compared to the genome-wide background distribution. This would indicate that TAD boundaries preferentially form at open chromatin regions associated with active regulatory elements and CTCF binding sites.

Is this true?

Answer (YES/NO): YES